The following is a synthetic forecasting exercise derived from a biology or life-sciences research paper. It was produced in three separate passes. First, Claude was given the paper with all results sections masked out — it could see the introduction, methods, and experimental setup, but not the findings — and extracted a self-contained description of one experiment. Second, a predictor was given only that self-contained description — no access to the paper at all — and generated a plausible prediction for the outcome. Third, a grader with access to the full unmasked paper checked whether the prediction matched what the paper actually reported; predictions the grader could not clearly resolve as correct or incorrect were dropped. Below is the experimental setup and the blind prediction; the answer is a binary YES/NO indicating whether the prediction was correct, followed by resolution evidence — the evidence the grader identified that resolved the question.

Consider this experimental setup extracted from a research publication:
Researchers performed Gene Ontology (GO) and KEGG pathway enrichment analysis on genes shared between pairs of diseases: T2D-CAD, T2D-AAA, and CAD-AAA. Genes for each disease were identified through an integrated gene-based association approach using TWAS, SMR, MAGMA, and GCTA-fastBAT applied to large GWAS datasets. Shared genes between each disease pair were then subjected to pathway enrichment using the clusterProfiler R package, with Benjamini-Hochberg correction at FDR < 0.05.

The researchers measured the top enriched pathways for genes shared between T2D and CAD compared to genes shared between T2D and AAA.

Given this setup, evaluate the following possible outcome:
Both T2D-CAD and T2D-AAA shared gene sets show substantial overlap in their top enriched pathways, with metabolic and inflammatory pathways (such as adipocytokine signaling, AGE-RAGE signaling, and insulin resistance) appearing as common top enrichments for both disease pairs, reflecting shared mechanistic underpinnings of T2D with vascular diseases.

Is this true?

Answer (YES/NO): NO